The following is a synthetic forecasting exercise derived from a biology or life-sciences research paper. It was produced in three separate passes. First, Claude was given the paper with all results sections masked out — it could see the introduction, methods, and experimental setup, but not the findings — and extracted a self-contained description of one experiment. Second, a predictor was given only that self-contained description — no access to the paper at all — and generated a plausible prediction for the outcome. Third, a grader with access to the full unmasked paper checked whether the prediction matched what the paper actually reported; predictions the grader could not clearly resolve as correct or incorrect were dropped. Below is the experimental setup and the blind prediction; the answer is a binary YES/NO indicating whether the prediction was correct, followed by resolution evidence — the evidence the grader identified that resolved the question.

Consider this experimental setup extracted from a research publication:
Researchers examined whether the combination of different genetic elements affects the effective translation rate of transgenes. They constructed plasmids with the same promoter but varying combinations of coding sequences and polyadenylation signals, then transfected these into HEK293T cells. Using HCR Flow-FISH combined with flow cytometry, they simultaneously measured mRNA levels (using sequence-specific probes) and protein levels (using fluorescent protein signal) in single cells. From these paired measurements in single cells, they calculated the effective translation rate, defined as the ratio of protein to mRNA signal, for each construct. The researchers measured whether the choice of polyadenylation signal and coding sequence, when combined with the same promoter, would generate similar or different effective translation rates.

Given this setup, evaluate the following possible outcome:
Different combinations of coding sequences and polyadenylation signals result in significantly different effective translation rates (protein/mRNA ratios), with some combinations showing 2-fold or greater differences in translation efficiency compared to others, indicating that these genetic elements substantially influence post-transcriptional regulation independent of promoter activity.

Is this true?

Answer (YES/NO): NO